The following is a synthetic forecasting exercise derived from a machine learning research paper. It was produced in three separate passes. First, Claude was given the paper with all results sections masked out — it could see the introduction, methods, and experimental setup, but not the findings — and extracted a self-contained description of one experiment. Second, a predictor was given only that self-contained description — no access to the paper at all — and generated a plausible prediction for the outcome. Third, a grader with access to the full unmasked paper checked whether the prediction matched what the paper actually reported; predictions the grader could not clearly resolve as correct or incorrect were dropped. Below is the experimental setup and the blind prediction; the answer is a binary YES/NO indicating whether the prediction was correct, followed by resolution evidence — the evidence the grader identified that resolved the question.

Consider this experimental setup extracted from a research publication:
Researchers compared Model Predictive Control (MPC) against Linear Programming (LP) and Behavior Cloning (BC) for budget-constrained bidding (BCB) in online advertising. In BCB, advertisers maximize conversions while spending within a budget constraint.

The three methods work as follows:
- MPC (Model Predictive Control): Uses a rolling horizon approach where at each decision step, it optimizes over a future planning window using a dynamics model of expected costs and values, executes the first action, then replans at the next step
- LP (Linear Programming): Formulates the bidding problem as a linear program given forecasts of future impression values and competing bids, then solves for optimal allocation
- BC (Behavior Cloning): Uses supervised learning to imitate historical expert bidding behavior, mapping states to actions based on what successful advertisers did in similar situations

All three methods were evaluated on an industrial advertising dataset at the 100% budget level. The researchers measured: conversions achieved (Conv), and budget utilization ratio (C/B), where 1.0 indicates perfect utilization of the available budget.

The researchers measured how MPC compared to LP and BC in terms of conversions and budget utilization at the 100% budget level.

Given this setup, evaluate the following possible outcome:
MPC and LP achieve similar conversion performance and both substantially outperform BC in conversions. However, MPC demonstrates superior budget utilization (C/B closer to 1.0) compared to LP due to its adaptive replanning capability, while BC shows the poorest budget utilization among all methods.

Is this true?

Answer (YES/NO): YES